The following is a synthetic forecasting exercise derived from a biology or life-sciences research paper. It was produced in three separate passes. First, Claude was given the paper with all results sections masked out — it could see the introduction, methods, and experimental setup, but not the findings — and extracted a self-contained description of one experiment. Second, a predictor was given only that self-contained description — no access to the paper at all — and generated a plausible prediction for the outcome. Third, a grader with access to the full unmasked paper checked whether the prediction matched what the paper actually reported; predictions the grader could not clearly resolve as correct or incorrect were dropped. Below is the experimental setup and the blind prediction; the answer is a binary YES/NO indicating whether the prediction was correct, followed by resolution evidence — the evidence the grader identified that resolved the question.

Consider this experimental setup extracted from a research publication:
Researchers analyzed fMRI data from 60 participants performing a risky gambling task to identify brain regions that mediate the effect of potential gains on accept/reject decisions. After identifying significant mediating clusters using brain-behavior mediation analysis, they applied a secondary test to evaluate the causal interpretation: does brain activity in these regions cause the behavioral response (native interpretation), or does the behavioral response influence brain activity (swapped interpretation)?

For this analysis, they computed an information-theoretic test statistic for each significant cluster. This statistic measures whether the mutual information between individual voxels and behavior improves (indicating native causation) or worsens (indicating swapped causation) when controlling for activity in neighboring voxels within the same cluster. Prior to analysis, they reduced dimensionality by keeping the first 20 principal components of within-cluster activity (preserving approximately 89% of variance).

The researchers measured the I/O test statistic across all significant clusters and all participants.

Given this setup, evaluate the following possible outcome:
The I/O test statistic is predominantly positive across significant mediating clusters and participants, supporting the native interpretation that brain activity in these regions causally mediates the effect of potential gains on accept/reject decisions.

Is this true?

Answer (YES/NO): YES